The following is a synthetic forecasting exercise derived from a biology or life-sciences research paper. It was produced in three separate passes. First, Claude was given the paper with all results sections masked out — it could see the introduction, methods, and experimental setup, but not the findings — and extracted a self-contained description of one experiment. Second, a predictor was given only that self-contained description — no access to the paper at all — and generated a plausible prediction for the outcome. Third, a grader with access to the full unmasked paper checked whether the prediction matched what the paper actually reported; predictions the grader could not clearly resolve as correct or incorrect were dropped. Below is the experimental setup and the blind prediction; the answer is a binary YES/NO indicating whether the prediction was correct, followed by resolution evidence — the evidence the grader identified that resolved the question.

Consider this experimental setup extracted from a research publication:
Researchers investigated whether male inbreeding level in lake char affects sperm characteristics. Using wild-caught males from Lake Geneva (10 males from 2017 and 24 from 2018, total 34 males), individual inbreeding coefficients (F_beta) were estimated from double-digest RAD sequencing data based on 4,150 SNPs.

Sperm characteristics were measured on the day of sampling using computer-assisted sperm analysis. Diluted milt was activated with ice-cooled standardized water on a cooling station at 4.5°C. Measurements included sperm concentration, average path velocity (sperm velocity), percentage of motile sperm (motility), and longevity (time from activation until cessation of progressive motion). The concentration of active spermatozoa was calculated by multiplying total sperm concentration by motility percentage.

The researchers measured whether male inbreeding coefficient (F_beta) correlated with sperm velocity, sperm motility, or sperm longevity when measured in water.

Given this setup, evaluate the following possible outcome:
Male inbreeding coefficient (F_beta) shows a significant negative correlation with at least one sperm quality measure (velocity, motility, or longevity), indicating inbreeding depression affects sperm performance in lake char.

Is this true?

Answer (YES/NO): YES